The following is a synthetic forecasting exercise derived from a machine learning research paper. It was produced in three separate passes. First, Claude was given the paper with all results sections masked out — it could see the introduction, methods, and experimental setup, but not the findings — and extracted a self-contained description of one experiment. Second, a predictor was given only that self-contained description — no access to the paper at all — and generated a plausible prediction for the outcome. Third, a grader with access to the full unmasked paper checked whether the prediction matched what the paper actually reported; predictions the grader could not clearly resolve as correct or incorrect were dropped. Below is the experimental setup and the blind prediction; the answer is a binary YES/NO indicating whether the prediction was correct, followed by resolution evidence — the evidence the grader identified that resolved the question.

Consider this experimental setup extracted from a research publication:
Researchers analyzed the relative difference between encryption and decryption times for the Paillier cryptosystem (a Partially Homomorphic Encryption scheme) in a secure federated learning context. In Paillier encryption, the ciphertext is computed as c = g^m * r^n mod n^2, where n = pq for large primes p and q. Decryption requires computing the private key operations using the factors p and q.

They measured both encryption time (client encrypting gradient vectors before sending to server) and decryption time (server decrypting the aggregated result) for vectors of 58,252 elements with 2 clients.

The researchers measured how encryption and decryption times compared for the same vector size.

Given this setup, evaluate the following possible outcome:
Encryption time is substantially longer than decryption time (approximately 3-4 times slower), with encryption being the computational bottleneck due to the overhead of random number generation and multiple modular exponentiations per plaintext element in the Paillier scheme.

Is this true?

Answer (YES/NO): NO